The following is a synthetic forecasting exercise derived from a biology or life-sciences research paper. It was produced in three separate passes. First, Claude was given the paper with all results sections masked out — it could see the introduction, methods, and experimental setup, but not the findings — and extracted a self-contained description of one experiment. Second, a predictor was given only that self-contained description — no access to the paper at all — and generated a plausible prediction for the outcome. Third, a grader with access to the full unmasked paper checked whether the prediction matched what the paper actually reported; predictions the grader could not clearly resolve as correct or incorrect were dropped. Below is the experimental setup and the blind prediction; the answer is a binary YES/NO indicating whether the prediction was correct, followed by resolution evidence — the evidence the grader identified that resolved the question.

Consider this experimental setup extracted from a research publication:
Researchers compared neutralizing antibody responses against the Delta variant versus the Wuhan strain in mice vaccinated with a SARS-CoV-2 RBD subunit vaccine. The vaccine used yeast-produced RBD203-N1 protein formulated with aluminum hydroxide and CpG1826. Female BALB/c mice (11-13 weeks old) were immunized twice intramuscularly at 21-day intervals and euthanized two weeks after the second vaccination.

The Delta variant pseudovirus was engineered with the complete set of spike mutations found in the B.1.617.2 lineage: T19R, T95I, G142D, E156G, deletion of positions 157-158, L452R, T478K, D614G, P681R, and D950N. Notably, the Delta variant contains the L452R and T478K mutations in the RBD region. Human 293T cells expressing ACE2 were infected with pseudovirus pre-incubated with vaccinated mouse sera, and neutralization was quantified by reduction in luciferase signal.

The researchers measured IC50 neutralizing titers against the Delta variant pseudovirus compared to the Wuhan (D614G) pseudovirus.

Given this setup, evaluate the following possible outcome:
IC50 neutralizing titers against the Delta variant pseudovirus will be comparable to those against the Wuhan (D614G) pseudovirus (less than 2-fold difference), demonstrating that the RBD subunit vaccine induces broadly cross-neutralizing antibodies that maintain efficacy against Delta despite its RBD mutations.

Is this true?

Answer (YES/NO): NO